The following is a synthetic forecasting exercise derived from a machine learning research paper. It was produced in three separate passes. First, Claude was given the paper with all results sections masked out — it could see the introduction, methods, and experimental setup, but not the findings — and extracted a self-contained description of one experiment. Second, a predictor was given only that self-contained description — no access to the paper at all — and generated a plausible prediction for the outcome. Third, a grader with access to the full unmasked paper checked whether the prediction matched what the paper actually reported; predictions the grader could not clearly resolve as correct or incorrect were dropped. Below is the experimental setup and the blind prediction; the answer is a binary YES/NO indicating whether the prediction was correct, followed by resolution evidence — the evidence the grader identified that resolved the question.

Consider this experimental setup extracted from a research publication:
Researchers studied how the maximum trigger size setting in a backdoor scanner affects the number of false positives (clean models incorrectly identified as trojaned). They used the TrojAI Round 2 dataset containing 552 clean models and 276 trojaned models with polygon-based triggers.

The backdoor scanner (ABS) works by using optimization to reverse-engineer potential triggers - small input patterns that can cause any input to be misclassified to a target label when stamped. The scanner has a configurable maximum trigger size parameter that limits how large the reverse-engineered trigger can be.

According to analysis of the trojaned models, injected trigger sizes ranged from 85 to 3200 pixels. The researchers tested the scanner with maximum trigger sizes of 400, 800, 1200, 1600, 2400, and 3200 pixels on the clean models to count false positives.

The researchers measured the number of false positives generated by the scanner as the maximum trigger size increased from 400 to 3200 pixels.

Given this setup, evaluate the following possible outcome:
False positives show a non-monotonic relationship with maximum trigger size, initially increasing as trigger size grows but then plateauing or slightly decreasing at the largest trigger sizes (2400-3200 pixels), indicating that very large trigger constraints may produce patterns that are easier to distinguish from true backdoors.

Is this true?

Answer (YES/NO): NO